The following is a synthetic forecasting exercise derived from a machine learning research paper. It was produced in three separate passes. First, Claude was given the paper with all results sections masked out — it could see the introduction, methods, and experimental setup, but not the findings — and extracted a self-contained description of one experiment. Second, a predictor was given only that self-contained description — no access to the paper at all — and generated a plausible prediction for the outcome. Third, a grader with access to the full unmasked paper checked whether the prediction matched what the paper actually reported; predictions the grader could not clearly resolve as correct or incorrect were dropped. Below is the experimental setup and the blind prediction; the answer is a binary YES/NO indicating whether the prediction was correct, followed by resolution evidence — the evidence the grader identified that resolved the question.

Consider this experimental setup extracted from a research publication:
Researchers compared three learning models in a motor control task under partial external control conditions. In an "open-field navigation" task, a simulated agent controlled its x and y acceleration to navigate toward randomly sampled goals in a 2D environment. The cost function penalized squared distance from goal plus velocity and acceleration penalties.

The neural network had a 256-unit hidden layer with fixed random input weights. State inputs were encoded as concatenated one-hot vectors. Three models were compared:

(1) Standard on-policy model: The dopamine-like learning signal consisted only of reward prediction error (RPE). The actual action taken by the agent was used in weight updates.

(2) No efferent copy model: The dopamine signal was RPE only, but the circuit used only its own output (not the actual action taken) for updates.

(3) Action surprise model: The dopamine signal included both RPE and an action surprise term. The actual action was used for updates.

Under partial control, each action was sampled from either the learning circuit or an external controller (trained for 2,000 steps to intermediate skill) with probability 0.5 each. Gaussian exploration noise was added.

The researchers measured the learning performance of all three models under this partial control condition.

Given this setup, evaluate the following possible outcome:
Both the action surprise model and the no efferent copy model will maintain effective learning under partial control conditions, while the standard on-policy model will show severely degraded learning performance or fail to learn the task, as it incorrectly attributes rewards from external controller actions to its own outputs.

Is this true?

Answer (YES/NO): NO